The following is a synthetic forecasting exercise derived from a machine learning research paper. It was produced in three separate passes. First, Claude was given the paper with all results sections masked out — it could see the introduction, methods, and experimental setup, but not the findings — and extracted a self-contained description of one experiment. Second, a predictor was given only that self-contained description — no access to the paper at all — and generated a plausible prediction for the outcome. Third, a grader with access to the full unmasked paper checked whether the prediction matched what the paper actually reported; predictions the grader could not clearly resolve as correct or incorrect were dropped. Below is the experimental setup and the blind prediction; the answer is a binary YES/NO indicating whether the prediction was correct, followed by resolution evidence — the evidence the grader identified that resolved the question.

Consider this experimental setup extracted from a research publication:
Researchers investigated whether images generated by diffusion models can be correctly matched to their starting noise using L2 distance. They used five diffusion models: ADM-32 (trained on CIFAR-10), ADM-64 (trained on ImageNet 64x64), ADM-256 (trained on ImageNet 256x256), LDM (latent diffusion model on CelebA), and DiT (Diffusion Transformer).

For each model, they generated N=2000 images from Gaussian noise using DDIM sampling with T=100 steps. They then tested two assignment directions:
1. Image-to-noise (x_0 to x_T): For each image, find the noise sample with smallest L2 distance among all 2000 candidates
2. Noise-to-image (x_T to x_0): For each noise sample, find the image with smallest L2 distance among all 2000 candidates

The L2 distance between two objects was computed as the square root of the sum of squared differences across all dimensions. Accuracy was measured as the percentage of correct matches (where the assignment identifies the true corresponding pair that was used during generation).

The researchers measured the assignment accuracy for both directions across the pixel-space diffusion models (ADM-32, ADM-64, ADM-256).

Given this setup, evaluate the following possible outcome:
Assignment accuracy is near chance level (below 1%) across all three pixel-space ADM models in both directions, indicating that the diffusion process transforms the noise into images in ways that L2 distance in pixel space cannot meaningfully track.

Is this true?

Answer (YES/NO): NO